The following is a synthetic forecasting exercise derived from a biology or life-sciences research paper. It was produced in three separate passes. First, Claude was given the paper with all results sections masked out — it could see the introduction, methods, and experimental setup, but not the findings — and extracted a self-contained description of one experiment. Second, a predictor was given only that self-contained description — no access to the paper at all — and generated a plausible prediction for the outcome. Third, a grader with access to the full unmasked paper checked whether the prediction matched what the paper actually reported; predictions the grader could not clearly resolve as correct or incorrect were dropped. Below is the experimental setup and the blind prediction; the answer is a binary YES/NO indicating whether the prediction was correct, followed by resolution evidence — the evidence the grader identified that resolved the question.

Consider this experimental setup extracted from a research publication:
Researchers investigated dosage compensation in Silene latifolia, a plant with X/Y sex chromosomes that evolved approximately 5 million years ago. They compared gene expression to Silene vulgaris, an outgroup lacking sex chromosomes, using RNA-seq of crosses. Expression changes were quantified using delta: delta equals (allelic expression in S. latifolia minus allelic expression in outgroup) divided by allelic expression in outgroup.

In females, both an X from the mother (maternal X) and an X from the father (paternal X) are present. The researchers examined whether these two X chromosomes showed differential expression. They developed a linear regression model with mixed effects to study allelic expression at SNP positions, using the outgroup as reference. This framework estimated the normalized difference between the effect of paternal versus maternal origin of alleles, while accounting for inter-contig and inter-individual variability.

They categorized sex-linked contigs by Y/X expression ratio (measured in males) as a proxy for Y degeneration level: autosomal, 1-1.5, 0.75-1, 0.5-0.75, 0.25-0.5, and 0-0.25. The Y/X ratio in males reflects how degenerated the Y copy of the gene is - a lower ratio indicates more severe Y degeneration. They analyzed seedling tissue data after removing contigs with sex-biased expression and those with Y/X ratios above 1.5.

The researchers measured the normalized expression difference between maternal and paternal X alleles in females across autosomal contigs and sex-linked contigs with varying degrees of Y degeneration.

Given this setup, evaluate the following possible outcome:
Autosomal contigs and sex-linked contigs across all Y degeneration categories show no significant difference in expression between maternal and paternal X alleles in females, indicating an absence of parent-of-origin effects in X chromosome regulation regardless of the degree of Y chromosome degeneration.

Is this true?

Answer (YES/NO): NO